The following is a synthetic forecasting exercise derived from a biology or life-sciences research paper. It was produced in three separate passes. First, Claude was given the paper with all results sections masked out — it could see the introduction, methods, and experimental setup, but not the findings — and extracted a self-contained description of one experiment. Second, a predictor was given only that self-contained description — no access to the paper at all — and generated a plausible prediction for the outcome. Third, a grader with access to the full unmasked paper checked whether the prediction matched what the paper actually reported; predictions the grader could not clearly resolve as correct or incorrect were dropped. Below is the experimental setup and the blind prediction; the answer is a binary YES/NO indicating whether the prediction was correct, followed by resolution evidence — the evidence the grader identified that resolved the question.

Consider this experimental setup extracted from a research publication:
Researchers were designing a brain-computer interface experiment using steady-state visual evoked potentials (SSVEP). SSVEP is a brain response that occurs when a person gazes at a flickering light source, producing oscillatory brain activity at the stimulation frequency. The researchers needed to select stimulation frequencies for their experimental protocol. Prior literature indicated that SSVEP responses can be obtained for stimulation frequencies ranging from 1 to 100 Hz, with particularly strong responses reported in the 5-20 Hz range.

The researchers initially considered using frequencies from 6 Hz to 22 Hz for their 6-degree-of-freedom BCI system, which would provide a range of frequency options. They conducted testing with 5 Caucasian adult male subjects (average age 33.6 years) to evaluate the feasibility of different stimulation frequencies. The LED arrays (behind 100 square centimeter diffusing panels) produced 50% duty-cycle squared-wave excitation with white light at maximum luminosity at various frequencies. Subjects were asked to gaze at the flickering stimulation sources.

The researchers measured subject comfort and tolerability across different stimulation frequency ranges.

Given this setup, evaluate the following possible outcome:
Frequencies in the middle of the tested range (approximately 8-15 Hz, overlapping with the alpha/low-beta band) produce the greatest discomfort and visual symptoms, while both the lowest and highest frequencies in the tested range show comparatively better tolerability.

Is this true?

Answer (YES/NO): NO